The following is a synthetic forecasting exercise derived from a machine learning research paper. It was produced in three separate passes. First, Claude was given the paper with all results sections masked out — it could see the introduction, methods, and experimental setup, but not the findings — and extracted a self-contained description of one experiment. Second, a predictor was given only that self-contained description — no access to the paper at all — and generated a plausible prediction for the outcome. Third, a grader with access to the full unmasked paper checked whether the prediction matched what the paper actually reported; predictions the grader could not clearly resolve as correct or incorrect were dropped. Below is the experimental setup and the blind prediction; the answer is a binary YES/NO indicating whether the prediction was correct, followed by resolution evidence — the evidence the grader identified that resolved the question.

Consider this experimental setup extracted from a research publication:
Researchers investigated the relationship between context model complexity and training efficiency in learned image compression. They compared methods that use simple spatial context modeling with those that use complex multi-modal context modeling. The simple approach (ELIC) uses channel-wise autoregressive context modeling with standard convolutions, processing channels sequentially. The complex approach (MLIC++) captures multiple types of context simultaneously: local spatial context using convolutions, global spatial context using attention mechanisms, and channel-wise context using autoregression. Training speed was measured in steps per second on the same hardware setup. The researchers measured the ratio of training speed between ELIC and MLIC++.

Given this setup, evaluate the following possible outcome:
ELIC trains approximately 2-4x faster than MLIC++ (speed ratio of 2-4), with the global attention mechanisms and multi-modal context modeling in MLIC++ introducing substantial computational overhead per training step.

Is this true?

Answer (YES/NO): YES